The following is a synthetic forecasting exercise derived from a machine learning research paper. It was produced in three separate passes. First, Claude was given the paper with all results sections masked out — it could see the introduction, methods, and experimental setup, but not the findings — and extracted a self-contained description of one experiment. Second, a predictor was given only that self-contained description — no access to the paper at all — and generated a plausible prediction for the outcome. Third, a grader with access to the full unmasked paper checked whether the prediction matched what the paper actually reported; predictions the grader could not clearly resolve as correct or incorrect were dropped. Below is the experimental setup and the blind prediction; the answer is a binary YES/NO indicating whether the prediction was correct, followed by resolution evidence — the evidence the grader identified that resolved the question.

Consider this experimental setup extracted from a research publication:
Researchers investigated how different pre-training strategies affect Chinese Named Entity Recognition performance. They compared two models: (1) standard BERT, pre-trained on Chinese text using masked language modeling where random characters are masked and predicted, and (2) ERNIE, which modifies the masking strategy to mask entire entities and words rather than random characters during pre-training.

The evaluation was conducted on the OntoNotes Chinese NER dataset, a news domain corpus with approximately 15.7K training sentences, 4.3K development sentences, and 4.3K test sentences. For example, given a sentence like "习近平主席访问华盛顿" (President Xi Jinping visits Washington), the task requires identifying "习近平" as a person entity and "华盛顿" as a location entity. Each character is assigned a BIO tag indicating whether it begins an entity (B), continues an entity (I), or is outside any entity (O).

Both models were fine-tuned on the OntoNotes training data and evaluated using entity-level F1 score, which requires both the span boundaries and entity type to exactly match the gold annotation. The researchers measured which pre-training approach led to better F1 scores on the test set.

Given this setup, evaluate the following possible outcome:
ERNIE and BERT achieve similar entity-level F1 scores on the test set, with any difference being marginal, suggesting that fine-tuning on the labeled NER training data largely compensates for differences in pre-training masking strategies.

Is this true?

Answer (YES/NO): NO